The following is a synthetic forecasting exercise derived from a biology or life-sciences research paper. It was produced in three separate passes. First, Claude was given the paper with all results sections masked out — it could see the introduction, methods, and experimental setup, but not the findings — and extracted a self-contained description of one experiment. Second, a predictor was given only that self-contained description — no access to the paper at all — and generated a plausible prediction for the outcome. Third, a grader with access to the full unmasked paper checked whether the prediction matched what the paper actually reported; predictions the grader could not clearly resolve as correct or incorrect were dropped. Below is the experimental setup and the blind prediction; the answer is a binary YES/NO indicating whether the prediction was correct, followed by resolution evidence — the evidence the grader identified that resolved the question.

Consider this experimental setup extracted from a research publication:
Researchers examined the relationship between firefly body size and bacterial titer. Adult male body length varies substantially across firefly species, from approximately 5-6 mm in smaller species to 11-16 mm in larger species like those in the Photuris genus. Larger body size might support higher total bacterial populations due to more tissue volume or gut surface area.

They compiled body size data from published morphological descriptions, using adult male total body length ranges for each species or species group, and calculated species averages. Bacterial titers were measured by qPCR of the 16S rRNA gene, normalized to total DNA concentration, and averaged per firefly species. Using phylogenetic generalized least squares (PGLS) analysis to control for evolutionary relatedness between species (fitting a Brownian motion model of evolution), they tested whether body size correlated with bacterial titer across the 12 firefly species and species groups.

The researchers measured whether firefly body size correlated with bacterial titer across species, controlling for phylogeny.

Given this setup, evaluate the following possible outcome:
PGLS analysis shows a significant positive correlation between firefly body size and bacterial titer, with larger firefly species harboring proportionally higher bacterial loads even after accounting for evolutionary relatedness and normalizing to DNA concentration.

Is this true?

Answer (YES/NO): YES